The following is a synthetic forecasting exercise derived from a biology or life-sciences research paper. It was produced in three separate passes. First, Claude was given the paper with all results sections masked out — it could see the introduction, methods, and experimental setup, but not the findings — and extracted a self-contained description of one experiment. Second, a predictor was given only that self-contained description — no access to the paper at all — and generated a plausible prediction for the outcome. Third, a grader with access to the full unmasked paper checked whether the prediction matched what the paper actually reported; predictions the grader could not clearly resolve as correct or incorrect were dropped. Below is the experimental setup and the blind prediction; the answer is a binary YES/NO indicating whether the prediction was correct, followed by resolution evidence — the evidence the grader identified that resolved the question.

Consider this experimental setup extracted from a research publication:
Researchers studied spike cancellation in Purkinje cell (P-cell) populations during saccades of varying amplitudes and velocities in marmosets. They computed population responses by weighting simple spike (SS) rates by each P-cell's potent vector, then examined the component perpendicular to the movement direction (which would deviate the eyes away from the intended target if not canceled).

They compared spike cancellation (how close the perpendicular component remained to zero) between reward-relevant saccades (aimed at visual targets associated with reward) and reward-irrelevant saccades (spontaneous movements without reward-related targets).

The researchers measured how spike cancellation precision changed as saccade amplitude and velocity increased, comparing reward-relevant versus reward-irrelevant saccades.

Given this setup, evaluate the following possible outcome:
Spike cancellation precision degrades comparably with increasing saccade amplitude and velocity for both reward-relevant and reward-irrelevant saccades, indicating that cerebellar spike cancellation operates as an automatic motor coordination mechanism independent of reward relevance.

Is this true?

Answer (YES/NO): NO